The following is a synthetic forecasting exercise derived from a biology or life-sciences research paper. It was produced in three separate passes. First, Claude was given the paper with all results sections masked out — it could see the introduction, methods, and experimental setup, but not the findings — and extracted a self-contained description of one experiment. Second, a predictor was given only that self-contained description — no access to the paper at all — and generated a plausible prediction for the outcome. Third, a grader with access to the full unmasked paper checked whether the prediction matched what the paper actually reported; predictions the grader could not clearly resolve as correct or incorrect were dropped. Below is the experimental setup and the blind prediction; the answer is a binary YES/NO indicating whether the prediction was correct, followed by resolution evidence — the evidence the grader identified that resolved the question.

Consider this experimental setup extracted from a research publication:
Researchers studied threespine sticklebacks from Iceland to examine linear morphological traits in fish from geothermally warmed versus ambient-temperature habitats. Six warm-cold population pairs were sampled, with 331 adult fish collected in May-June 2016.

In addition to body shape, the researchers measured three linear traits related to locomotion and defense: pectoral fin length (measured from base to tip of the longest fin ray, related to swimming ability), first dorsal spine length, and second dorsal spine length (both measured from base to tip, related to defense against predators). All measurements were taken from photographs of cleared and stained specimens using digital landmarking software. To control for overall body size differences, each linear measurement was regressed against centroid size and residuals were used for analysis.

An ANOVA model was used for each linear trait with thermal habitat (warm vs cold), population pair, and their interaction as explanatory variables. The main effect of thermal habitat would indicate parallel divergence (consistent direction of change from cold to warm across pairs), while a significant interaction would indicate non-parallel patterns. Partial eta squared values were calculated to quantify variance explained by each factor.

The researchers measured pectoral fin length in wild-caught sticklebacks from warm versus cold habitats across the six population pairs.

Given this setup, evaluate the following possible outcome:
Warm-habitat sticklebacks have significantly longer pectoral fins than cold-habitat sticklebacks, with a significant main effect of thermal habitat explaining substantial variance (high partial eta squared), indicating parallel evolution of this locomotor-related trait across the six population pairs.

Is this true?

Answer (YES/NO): NO